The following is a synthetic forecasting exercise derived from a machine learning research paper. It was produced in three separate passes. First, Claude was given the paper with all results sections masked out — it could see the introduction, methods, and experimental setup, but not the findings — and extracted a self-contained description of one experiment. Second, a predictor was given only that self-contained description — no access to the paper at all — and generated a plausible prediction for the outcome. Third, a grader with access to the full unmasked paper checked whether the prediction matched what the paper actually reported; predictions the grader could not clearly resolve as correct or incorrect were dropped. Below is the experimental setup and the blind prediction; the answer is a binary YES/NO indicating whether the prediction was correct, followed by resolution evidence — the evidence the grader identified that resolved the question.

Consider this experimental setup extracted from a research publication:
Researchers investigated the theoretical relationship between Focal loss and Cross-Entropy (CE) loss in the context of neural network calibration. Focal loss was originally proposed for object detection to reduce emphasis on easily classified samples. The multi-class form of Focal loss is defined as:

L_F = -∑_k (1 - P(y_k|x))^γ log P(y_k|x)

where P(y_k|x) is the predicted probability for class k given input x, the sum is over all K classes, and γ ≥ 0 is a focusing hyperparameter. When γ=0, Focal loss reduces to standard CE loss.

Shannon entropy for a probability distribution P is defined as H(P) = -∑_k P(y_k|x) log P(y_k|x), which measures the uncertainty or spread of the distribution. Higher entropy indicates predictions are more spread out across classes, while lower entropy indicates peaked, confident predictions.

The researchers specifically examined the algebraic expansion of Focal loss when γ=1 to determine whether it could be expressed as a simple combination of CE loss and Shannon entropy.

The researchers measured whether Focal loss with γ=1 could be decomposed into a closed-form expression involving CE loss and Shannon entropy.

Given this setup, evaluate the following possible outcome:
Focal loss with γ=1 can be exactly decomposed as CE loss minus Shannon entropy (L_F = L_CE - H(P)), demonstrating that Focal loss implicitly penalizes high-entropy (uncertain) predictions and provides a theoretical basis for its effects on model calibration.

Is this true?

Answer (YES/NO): NO